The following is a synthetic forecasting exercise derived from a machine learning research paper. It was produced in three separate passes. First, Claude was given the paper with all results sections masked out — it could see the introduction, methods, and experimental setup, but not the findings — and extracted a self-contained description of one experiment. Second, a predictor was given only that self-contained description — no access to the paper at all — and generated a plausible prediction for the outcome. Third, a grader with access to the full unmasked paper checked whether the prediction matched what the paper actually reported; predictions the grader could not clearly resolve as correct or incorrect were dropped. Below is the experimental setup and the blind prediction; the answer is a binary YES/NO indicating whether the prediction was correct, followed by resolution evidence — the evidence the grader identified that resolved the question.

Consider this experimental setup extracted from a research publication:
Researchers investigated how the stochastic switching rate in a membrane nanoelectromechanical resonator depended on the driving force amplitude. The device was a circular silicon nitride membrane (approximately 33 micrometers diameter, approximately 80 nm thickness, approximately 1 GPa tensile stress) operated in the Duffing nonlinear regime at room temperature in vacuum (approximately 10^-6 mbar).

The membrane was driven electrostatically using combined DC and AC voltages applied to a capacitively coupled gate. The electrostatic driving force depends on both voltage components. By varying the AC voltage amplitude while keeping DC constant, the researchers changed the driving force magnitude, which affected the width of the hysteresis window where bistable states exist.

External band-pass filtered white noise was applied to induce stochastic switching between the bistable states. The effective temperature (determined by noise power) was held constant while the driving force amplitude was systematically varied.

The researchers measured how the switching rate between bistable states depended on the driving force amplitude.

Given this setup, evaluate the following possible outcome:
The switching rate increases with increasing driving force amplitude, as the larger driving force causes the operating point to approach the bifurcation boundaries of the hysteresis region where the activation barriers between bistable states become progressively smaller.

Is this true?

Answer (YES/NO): NO